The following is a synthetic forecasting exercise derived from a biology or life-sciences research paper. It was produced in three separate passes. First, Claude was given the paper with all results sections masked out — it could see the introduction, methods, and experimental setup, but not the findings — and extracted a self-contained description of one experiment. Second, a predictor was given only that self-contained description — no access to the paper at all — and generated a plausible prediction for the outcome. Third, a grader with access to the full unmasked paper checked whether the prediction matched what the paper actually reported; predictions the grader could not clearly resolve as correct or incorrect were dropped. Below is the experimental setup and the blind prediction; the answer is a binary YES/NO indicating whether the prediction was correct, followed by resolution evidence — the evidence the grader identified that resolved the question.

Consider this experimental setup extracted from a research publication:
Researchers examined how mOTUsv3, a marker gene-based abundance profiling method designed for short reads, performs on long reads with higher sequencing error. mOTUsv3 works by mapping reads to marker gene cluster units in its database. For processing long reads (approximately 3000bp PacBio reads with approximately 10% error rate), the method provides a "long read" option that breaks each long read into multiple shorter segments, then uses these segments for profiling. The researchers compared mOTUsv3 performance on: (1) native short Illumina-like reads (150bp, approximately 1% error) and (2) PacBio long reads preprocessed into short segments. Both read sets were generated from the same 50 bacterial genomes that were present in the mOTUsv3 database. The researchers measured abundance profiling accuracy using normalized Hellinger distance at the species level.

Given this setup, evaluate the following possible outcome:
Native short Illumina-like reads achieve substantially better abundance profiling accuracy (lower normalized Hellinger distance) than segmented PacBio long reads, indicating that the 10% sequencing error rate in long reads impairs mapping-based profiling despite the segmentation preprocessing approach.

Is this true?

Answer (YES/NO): NO